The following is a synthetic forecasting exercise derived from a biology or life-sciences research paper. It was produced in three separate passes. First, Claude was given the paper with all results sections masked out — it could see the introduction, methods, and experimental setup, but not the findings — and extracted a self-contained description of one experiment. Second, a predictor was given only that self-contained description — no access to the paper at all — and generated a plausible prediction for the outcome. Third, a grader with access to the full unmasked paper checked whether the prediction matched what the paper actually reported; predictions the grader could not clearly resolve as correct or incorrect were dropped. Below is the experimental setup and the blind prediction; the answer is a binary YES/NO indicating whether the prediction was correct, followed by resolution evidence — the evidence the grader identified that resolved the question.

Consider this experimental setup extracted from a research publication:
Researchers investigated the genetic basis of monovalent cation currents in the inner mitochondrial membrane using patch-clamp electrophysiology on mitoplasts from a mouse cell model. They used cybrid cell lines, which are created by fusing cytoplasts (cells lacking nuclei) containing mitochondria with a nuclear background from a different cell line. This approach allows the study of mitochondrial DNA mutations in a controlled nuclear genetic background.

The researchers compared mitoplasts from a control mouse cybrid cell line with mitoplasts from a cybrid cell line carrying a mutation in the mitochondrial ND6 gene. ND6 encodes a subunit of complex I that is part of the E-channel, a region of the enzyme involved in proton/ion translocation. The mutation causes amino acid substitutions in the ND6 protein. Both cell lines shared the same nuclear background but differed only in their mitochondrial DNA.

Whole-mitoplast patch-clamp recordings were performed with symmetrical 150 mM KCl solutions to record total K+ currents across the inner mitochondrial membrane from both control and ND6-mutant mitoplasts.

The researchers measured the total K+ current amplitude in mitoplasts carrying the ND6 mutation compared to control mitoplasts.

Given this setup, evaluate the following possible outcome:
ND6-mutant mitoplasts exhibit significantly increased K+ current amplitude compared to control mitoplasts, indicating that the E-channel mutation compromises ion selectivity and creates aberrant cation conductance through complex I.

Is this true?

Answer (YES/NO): NO